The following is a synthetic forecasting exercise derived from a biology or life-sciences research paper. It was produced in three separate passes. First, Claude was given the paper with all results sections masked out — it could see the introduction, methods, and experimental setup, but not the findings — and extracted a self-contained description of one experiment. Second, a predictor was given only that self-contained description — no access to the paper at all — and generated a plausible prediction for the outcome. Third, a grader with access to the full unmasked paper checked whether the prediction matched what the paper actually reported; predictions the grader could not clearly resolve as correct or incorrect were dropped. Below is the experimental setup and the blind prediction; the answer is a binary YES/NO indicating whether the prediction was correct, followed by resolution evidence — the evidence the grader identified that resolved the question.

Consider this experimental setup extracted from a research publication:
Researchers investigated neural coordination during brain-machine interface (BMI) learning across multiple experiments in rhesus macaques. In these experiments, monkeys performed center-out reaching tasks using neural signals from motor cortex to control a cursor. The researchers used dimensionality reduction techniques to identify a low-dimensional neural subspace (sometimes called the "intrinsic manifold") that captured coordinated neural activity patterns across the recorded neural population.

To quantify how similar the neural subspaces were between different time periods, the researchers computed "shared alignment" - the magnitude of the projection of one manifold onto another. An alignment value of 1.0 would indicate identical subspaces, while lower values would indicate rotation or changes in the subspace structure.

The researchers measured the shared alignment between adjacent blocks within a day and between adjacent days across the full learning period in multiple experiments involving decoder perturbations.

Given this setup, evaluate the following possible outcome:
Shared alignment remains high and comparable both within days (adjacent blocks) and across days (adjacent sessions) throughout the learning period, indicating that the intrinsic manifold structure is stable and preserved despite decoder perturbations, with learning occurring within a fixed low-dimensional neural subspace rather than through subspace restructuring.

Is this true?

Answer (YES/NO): YES